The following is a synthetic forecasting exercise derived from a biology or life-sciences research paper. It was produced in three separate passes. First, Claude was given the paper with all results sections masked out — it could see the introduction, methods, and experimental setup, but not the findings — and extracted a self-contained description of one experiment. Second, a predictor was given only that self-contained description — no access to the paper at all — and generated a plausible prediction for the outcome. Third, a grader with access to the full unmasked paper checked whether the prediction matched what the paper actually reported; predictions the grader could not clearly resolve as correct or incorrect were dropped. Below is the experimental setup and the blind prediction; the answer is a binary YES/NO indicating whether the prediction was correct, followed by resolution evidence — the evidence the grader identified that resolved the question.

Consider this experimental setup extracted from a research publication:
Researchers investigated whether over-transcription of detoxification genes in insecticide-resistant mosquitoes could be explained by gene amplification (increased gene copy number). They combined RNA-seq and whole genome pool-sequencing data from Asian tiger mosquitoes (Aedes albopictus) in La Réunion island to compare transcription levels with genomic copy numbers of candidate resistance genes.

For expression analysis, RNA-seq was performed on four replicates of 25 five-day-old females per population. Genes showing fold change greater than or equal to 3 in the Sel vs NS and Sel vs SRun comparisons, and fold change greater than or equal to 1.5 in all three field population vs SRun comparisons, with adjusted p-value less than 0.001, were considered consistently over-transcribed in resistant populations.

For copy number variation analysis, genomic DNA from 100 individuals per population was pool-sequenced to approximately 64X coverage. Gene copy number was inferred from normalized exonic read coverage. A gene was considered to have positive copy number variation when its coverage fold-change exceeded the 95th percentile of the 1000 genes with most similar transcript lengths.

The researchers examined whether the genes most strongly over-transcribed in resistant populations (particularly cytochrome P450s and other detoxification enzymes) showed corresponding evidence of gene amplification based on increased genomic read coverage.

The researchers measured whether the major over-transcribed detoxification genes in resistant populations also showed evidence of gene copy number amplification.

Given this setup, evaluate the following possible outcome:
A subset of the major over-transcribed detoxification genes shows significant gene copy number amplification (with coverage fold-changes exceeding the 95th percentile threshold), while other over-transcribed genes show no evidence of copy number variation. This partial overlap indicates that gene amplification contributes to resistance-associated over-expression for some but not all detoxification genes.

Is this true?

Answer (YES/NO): YES